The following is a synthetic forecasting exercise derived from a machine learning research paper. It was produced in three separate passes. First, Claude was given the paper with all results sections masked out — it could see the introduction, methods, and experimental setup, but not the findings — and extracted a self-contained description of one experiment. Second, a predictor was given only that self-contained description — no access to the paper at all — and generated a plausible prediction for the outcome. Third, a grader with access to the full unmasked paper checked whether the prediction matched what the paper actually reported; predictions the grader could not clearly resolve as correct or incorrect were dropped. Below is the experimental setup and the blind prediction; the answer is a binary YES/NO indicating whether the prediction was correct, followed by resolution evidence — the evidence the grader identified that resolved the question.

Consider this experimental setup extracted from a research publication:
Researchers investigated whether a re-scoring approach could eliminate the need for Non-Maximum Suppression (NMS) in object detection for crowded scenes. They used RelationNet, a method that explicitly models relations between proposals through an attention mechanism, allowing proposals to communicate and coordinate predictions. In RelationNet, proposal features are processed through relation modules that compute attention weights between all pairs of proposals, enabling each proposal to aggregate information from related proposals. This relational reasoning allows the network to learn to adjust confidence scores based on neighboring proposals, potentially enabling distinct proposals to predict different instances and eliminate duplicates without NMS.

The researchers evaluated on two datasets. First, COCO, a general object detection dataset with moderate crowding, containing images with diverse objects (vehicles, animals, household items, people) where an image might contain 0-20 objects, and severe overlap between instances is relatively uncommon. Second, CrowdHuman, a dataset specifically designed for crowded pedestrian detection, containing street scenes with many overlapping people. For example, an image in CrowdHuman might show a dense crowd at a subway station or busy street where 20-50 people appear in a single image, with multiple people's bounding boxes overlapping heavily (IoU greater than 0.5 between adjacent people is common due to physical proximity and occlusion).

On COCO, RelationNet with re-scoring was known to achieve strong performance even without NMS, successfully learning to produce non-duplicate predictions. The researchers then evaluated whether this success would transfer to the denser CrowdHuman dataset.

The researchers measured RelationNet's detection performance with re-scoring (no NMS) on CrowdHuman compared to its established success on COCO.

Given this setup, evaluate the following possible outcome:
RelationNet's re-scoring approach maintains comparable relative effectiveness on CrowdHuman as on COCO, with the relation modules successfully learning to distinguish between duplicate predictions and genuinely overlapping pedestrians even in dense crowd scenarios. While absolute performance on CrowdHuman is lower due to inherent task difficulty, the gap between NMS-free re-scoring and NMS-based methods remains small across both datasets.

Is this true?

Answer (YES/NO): NO